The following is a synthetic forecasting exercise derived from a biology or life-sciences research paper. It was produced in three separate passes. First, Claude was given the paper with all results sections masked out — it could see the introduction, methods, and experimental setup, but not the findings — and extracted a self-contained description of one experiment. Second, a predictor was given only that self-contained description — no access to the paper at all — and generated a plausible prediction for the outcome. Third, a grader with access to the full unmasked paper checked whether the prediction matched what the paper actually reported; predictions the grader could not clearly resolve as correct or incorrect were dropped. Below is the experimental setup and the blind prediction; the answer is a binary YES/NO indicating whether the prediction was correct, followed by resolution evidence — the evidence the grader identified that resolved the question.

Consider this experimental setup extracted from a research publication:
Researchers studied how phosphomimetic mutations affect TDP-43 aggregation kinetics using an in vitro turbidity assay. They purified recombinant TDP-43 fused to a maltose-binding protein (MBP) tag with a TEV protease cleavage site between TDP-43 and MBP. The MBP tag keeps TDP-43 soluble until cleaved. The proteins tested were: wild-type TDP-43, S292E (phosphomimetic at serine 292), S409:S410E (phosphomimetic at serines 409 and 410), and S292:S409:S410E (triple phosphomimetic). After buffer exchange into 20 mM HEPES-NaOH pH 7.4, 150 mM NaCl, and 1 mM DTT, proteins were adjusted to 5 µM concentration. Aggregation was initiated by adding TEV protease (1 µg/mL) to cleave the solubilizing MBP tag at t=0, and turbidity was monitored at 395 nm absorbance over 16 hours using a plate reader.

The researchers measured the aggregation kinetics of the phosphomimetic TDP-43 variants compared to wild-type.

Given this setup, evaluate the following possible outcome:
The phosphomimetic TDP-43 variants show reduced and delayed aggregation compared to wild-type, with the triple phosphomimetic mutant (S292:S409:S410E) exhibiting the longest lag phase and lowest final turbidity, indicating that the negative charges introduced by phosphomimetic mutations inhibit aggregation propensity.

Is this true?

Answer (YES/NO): NO